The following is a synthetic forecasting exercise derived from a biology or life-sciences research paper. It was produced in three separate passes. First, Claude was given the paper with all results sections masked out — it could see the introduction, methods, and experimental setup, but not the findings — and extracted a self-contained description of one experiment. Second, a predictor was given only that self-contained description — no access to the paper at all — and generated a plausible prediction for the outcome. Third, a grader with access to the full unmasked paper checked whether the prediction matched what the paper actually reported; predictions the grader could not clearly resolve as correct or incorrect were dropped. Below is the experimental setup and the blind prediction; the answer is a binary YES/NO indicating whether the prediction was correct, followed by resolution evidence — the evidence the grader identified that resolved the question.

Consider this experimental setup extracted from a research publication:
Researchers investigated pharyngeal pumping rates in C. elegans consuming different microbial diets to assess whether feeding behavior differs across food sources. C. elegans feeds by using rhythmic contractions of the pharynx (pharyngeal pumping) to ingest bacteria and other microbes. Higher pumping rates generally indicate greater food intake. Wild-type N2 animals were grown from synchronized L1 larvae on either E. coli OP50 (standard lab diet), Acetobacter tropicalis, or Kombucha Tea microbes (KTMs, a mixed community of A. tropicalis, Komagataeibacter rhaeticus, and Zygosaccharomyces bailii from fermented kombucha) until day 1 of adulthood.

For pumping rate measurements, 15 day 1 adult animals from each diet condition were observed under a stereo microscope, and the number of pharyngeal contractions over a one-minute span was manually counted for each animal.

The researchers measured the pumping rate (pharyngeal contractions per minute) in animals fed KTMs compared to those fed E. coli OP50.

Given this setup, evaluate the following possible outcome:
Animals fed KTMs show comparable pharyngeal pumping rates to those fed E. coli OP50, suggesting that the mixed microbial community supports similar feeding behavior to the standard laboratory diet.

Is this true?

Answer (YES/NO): YES